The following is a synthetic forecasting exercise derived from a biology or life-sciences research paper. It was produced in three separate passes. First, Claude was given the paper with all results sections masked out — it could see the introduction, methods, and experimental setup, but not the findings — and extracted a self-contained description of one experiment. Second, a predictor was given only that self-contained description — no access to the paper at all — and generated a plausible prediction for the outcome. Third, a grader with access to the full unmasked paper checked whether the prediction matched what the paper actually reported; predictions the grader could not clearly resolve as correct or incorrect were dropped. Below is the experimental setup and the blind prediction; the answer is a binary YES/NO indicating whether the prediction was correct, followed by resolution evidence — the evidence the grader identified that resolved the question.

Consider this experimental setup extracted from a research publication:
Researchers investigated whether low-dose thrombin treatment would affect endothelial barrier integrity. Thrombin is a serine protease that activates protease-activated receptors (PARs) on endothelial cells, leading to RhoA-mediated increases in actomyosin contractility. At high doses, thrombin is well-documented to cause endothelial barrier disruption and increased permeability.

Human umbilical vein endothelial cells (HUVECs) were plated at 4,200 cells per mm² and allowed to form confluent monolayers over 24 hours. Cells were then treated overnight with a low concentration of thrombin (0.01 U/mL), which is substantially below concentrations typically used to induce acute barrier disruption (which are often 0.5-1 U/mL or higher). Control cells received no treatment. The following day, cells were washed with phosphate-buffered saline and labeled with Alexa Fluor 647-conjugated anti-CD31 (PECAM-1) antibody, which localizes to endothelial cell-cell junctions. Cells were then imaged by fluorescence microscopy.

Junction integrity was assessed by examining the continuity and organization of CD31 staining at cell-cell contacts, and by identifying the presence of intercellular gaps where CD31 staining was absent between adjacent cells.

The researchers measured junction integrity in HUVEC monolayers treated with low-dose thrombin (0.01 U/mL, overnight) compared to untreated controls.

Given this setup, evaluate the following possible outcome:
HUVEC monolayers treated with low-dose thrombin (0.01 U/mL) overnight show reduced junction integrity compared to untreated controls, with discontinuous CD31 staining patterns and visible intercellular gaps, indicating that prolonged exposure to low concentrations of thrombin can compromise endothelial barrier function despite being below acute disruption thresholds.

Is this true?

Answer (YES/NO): YES